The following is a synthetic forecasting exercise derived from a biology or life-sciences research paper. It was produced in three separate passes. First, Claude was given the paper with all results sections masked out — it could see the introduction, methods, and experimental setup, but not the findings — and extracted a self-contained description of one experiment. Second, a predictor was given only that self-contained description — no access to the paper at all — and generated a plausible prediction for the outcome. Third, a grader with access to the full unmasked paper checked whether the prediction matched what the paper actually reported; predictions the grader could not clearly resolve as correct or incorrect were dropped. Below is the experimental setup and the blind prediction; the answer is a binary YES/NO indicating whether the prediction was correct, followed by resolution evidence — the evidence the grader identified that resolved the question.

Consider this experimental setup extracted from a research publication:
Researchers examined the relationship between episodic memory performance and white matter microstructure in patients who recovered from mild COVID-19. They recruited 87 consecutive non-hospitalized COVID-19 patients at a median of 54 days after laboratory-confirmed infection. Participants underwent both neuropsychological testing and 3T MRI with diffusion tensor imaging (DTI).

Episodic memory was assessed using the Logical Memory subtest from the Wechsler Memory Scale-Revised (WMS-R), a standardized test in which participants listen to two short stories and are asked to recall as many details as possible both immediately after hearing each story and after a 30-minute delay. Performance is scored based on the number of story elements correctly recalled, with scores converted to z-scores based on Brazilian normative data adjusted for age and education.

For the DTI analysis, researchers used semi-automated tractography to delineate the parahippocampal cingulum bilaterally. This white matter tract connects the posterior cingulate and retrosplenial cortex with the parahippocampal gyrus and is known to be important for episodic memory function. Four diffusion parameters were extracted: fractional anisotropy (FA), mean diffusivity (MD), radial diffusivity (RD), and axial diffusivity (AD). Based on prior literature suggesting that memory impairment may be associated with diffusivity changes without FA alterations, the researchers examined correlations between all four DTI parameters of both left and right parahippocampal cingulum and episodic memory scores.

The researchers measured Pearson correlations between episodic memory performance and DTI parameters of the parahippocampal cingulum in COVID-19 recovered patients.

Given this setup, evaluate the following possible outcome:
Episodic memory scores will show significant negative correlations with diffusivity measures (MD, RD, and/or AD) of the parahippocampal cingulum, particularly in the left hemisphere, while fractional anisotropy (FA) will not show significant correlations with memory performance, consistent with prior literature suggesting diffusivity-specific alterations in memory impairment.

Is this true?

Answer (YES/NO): NO